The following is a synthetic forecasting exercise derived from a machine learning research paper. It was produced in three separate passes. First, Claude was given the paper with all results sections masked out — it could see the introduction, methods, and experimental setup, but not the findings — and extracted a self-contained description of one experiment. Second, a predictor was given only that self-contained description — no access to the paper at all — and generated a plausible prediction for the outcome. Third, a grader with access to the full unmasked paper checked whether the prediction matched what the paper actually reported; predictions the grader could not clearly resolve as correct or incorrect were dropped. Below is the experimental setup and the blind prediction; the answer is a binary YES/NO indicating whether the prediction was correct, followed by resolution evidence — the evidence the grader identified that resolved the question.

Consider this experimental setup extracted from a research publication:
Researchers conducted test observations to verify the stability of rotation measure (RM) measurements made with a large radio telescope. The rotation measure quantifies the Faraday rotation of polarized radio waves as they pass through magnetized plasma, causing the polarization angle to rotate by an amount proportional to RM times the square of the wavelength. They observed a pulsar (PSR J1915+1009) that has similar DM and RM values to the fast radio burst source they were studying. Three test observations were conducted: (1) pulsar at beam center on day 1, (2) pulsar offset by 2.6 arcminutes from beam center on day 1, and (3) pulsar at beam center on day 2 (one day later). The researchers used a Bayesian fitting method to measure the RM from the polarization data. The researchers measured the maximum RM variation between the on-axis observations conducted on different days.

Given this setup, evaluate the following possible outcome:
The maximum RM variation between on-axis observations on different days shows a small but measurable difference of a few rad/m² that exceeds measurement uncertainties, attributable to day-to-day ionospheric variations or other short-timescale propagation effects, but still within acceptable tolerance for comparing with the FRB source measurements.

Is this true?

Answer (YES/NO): NO